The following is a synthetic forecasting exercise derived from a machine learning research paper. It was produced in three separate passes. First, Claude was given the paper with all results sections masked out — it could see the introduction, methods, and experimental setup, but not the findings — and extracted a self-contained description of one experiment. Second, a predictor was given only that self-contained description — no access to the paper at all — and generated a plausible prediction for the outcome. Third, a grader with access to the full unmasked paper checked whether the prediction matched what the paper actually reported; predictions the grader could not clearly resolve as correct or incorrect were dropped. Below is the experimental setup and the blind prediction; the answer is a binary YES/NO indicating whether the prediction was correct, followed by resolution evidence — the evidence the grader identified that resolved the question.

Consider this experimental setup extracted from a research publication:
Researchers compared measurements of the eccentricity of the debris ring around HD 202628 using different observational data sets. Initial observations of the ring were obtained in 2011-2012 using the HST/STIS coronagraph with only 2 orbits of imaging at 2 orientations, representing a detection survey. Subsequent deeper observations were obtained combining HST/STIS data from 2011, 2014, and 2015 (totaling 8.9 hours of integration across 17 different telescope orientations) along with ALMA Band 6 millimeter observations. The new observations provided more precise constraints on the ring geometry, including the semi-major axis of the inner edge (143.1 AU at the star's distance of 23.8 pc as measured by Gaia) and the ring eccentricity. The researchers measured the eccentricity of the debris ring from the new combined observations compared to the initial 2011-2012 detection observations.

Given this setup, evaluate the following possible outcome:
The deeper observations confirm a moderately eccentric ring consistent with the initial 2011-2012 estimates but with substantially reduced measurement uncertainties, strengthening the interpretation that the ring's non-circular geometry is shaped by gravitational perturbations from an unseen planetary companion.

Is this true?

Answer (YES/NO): NO